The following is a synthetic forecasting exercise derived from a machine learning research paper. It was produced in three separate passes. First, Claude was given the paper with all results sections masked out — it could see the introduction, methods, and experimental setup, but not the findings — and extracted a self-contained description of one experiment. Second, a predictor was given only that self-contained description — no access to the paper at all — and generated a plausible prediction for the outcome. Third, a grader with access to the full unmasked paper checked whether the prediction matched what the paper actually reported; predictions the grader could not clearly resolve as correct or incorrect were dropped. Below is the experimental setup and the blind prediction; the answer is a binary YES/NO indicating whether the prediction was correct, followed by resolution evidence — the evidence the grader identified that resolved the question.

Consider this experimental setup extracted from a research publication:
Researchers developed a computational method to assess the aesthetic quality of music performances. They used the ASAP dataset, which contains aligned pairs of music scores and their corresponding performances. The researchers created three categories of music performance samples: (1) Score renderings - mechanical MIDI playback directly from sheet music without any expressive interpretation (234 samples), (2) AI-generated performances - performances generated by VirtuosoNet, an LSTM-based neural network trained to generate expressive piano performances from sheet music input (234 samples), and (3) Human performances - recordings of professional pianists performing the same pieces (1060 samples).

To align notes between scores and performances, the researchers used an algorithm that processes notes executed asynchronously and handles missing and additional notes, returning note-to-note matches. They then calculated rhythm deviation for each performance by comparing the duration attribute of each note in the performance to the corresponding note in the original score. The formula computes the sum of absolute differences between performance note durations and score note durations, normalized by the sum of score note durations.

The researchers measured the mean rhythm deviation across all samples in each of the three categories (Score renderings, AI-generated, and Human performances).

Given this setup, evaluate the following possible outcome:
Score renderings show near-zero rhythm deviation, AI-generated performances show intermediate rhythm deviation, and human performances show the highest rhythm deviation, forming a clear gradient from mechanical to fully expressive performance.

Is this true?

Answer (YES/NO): NO